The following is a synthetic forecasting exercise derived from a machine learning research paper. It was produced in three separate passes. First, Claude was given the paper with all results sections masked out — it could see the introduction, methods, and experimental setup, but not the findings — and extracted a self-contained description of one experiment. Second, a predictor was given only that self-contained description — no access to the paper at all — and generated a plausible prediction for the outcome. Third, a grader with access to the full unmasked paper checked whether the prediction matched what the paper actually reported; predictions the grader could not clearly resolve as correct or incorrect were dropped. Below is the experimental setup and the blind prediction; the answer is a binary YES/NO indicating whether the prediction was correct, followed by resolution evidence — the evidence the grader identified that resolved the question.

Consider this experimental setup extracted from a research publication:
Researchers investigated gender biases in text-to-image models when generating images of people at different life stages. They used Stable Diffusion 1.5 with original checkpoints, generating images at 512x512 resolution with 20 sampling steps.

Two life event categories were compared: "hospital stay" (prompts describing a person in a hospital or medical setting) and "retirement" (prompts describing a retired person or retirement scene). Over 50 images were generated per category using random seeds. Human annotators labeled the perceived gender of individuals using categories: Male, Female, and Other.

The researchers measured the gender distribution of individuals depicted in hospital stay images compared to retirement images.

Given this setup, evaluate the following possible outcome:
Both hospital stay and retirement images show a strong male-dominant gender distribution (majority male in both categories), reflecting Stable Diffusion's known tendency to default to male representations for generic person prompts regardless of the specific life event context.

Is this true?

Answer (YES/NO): NO